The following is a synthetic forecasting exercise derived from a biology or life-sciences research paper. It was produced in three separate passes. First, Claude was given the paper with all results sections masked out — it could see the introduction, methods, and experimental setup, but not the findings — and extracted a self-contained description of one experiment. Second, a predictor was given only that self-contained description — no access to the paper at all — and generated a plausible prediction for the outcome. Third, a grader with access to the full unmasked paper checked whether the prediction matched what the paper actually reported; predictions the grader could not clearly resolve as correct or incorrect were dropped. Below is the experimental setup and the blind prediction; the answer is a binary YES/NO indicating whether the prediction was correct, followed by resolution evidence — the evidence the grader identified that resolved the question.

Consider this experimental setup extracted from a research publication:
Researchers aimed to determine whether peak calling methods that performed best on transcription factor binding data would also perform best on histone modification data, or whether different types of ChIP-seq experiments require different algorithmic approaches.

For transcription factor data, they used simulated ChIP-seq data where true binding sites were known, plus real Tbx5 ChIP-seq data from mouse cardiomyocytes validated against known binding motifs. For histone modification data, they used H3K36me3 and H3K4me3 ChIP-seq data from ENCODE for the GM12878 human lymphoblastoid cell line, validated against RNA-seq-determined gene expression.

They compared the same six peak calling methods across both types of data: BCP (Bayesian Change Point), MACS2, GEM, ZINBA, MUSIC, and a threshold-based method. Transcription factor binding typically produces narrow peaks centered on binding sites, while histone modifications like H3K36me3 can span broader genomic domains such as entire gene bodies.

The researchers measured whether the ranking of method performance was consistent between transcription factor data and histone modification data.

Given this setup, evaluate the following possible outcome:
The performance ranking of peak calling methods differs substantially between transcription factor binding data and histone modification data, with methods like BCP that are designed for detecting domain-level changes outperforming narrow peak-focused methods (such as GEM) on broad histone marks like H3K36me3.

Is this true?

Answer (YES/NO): YES